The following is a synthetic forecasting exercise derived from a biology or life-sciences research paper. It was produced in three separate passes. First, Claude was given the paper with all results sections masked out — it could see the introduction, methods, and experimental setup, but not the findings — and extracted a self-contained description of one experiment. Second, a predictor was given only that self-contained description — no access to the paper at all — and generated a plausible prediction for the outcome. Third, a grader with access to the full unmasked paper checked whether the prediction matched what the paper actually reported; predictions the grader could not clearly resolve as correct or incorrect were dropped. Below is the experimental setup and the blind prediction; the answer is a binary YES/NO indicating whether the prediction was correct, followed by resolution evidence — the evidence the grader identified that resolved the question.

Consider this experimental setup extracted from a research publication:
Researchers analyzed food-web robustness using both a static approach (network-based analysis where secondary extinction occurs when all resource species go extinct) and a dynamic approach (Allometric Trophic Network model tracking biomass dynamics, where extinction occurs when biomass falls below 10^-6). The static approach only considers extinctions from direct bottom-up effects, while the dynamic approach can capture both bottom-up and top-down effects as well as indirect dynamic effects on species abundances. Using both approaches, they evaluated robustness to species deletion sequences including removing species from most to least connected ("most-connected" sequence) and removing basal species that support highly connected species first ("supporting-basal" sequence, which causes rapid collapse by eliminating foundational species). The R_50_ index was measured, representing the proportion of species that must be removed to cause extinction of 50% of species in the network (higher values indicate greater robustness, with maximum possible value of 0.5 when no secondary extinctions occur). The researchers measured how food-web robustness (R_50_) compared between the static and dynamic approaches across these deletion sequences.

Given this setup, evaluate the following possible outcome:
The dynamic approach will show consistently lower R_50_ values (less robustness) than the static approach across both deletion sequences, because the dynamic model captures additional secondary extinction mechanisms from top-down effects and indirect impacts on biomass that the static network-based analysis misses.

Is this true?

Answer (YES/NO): YES